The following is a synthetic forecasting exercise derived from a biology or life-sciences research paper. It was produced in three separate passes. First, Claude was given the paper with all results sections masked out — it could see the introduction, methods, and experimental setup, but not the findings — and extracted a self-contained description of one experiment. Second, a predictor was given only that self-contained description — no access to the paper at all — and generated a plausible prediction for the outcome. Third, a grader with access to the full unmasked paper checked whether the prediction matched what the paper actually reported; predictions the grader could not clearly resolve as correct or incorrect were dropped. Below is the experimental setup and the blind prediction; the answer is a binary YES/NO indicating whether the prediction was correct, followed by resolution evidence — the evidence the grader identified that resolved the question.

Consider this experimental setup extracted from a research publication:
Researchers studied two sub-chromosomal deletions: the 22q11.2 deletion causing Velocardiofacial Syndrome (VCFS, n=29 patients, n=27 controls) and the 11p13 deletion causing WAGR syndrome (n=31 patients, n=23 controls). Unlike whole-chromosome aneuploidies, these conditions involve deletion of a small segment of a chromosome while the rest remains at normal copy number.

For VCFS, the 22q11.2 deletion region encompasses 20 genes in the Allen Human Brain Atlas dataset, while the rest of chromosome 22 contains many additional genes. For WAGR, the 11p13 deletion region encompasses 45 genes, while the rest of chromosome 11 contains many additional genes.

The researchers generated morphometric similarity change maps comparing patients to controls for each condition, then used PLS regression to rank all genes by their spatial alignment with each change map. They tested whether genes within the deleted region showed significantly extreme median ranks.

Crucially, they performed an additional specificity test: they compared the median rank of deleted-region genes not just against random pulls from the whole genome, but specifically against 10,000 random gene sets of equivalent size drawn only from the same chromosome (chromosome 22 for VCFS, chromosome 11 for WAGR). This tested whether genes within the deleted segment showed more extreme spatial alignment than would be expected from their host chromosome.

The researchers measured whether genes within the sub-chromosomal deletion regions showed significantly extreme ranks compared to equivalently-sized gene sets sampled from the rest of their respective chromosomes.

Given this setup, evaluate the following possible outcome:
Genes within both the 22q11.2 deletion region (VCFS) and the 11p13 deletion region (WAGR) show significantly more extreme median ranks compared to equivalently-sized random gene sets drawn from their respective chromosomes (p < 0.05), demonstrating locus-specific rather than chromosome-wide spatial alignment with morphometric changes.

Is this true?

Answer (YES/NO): YES